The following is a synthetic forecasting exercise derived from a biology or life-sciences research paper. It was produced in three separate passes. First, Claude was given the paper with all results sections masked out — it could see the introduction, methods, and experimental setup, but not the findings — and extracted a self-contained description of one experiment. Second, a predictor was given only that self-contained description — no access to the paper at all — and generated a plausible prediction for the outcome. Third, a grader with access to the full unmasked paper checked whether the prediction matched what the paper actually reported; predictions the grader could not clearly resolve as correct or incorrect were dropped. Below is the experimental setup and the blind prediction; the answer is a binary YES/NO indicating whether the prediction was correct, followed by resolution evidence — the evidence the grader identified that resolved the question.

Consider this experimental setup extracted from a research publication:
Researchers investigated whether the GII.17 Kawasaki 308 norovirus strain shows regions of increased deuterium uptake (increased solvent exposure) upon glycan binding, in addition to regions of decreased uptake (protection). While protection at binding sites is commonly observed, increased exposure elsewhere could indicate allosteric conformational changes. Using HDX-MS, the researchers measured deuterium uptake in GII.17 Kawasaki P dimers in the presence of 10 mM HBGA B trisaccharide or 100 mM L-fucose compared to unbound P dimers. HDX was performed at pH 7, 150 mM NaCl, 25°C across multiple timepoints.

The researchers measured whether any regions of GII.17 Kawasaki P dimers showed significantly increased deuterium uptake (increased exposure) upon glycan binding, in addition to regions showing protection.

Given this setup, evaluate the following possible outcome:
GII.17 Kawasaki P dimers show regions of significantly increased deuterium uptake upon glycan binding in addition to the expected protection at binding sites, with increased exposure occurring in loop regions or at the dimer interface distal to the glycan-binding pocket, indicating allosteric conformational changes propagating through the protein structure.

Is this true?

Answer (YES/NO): NO